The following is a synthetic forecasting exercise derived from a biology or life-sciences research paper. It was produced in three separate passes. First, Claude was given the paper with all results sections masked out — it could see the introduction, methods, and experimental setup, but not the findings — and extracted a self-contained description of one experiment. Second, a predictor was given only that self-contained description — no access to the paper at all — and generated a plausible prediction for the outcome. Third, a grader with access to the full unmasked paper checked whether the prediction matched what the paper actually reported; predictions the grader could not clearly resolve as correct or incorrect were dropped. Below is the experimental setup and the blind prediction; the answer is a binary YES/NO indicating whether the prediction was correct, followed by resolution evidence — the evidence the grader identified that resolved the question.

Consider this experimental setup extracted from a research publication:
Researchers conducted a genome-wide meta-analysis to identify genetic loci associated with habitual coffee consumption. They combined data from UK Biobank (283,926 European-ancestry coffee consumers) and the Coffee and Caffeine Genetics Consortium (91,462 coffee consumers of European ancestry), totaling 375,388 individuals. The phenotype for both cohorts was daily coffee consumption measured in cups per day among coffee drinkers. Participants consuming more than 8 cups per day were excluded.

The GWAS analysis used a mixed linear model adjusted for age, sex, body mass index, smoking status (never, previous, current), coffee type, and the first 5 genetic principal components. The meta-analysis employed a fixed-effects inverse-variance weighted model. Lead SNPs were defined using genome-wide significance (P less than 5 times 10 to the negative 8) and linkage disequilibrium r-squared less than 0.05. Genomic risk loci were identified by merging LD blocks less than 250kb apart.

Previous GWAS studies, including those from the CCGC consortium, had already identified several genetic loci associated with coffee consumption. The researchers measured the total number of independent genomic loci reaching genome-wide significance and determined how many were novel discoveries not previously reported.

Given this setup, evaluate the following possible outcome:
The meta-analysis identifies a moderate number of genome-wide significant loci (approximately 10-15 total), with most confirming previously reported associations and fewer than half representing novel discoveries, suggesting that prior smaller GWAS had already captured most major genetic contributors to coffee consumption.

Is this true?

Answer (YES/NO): NO